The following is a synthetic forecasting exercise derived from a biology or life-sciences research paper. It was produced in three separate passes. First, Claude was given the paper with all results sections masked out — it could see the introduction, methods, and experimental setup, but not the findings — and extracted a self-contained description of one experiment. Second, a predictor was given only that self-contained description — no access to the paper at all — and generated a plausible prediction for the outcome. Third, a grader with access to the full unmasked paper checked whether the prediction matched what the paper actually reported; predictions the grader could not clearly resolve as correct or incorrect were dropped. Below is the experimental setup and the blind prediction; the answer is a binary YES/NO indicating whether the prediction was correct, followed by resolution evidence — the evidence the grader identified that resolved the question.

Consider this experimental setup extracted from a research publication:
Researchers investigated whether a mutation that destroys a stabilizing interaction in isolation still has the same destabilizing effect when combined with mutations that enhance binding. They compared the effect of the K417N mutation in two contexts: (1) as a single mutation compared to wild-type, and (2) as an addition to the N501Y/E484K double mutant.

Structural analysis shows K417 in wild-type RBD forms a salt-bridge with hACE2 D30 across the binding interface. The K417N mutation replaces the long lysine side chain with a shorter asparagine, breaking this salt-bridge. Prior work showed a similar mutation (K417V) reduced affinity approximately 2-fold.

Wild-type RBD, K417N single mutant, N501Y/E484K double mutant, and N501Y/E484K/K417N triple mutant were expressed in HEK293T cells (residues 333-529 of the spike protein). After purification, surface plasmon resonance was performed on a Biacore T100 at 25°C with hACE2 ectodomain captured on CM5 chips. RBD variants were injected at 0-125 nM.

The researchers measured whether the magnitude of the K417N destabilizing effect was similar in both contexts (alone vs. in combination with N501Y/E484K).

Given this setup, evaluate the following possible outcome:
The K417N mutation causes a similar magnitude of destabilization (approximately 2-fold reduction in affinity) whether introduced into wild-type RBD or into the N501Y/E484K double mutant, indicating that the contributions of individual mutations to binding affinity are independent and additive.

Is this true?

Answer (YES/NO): NO